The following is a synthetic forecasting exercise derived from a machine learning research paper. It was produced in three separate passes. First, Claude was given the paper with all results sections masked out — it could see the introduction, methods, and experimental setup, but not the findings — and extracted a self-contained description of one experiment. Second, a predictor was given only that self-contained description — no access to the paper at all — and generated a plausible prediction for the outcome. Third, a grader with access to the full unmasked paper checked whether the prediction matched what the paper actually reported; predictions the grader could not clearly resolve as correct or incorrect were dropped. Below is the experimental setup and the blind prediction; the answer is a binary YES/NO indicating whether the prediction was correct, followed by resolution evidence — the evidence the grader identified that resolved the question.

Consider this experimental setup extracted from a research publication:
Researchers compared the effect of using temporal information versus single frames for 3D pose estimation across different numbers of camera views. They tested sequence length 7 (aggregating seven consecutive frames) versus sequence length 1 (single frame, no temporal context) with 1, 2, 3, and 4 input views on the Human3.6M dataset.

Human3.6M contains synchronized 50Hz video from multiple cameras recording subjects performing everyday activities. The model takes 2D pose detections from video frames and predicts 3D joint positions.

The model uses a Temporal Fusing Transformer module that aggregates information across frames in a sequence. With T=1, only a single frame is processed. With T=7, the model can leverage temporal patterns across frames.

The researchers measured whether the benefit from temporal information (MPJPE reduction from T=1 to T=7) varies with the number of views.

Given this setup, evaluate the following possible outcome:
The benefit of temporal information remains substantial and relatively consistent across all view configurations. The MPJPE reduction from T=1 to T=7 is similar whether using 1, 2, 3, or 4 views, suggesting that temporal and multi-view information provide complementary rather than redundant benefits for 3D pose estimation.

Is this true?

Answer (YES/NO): NO